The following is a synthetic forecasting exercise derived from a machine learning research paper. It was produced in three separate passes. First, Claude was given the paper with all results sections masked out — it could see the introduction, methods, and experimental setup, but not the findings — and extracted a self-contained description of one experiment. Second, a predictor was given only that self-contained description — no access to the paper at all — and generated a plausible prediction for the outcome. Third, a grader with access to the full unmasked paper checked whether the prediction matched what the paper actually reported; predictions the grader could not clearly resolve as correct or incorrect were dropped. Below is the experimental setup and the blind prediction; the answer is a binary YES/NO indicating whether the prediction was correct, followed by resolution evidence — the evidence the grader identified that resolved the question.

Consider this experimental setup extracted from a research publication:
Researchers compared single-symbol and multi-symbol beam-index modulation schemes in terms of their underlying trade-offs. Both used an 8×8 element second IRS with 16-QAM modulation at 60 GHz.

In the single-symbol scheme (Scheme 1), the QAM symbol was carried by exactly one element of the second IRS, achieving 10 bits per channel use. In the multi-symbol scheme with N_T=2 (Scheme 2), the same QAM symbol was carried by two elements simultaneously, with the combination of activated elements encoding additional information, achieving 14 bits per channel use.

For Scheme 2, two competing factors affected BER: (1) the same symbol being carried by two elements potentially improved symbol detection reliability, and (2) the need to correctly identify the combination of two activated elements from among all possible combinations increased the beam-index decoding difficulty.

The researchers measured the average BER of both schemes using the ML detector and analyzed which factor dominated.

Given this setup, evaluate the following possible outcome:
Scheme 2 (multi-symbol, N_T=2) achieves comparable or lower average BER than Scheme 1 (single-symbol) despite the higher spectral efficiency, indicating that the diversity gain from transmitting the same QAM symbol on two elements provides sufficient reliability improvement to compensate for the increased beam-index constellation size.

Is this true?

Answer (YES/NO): NO